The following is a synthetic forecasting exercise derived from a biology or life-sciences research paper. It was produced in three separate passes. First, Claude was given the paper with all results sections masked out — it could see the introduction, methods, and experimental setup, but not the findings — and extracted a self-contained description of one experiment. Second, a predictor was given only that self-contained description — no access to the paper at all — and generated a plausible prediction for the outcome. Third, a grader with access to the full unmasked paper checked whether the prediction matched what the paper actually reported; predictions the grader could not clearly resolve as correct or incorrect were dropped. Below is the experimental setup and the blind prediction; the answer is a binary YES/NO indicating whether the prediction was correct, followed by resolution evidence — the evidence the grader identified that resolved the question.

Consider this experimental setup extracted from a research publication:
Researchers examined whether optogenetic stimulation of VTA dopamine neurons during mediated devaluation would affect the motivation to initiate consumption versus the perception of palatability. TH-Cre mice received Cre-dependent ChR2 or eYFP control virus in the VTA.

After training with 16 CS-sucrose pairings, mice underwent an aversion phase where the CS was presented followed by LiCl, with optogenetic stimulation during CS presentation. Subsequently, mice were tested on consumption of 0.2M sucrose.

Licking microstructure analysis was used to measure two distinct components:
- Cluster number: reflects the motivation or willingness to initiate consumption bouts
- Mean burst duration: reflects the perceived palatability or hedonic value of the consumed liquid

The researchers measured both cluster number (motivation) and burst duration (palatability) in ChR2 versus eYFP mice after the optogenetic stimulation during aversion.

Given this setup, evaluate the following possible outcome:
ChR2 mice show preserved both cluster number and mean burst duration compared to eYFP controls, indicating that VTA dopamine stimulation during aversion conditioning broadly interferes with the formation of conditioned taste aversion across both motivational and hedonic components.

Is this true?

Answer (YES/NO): NO